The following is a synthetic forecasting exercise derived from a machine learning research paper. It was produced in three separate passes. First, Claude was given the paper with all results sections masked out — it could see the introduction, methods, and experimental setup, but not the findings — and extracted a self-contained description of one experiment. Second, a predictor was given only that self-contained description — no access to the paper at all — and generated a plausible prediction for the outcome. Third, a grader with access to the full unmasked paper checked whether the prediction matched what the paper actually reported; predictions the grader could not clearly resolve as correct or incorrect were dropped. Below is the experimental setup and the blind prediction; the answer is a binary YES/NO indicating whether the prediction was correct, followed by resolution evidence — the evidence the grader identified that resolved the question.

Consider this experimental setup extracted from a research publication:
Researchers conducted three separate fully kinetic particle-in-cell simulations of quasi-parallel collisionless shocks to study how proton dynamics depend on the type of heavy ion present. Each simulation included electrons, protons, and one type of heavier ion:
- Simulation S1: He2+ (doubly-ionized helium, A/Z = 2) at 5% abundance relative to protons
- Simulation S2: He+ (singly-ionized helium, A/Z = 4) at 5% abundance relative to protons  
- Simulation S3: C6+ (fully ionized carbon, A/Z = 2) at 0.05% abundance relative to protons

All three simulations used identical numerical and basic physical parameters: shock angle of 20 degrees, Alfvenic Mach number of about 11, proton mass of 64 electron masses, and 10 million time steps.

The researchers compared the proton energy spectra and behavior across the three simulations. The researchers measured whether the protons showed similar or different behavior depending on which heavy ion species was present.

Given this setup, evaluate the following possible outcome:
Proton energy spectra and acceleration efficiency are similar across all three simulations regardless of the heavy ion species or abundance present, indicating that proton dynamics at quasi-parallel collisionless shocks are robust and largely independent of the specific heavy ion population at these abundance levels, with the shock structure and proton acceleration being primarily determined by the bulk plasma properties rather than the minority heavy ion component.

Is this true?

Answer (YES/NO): YES